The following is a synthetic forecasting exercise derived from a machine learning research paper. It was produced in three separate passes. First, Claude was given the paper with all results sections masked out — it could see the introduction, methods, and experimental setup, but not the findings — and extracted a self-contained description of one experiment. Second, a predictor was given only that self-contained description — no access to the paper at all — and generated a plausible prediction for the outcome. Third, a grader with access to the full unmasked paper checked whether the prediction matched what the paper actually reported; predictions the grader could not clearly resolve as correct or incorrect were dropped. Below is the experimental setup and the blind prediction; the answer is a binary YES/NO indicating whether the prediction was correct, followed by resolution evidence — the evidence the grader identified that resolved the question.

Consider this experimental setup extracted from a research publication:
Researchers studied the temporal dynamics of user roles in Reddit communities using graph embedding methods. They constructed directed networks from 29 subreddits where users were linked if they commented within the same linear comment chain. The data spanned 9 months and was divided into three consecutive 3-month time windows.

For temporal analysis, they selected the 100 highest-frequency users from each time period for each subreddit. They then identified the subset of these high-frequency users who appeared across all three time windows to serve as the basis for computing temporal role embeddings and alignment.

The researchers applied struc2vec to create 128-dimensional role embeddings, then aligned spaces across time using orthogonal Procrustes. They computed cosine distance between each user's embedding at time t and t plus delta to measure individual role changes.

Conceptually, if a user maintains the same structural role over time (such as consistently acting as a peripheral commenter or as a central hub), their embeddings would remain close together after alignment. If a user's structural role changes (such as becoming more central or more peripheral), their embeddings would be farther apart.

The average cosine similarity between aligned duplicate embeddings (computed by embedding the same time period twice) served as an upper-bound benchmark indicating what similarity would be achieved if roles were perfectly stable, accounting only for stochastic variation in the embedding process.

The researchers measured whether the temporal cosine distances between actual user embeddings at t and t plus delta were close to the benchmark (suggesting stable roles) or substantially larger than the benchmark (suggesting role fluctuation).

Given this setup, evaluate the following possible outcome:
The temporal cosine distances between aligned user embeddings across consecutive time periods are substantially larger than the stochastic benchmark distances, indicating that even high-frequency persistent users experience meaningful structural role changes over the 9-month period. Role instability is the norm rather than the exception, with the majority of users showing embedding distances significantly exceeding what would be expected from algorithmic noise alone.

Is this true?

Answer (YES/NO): YES